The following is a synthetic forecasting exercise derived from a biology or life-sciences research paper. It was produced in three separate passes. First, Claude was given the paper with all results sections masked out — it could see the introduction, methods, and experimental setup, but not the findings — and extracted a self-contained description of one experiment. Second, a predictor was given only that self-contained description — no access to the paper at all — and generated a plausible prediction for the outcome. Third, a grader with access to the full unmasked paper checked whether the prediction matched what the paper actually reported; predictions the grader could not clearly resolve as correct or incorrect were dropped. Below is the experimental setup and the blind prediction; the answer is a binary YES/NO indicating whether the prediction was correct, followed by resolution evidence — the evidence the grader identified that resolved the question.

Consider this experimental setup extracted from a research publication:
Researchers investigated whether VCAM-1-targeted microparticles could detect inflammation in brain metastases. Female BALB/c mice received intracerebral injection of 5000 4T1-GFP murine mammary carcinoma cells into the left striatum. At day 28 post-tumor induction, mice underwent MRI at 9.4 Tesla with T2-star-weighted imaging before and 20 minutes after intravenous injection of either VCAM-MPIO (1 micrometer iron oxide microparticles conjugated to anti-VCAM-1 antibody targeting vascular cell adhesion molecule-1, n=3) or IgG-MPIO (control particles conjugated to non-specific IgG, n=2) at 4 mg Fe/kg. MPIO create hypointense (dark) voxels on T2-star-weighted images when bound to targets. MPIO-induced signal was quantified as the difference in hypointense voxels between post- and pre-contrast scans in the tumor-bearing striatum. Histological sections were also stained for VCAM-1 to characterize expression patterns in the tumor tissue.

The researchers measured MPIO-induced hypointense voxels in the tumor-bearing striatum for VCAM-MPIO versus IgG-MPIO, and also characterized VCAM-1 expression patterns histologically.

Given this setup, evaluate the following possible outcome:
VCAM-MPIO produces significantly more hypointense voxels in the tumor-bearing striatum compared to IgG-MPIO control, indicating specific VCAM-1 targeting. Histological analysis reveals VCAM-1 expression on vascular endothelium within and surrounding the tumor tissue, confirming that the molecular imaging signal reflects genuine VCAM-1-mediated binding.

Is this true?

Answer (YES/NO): YES